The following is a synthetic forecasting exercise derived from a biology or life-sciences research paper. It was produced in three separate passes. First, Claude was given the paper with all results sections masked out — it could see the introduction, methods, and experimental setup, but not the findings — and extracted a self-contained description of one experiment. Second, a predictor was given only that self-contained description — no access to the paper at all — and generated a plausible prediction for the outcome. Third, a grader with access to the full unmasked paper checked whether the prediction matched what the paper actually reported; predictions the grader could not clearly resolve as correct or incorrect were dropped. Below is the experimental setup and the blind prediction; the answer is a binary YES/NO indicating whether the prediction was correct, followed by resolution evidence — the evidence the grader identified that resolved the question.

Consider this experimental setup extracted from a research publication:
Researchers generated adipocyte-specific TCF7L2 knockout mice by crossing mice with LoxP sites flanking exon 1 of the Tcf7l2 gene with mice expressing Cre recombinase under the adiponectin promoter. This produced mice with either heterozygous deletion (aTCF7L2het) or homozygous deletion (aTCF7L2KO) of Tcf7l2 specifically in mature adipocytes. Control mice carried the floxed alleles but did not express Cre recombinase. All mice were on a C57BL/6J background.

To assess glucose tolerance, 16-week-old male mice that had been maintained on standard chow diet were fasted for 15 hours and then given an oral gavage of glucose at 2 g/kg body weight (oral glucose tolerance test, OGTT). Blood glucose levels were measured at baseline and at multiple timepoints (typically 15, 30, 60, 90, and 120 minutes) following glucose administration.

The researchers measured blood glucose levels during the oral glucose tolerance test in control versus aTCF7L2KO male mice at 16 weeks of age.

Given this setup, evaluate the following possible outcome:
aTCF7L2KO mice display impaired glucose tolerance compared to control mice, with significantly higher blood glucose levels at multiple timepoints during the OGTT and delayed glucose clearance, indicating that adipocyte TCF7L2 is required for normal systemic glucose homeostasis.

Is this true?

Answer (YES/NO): YES